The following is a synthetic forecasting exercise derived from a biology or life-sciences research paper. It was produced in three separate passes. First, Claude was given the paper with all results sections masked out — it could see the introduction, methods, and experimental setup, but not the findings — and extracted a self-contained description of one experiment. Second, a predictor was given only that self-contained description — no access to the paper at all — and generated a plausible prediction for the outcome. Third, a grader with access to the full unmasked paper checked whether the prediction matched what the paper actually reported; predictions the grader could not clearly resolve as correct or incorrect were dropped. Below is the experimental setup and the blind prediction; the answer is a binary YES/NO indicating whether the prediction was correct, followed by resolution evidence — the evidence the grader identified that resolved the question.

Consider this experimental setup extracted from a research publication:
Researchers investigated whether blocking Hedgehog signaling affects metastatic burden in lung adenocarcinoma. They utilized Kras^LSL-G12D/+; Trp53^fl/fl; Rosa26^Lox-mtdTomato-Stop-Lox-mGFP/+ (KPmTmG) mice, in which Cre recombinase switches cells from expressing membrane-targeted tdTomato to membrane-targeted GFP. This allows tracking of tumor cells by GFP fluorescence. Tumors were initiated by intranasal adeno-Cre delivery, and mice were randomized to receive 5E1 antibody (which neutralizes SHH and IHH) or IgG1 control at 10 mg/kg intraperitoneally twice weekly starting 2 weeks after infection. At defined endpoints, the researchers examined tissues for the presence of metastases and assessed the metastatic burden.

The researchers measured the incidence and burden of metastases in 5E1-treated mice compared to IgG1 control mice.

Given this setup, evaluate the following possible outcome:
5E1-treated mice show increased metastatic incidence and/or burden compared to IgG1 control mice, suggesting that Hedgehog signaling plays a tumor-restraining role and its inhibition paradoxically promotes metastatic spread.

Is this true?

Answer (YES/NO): YES